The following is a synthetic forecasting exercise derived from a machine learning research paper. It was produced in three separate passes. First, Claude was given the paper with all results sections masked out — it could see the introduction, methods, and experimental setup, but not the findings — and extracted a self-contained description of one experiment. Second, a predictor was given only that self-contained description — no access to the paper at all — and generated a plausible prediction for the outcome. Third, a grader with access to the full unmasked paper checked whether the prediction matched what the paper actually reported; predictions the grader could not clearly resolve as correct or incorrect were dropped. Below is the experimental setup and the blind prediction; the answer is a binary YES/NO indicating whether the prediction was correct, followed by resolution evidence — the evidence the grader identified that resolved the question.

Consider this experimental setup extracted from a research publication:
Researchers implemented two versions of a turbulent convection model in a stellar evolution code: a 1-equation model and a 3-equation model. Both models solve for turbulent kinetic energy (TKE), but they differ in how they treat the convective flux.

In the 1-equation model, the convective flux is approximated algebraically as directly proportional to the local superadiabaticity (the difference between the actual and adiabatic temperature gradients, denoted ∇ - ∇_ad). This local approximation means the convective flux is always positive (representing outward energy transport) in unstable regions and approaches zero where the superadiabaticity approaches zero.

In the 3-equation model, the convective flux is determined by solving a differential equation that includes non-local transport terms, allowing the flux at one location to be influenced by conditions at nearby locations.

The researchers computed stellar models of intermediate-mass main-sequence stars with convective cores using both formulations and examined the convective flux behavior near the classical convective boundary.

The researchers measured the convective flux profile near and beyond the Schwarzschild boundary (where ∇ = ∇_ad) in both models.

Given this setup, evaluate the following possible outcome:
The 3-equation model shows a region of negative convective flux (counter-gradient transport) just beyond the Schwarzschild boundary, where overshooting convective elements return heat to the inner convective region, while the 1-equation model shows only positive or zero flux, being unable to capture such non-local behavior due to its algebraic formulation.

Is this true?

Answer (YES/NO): NO